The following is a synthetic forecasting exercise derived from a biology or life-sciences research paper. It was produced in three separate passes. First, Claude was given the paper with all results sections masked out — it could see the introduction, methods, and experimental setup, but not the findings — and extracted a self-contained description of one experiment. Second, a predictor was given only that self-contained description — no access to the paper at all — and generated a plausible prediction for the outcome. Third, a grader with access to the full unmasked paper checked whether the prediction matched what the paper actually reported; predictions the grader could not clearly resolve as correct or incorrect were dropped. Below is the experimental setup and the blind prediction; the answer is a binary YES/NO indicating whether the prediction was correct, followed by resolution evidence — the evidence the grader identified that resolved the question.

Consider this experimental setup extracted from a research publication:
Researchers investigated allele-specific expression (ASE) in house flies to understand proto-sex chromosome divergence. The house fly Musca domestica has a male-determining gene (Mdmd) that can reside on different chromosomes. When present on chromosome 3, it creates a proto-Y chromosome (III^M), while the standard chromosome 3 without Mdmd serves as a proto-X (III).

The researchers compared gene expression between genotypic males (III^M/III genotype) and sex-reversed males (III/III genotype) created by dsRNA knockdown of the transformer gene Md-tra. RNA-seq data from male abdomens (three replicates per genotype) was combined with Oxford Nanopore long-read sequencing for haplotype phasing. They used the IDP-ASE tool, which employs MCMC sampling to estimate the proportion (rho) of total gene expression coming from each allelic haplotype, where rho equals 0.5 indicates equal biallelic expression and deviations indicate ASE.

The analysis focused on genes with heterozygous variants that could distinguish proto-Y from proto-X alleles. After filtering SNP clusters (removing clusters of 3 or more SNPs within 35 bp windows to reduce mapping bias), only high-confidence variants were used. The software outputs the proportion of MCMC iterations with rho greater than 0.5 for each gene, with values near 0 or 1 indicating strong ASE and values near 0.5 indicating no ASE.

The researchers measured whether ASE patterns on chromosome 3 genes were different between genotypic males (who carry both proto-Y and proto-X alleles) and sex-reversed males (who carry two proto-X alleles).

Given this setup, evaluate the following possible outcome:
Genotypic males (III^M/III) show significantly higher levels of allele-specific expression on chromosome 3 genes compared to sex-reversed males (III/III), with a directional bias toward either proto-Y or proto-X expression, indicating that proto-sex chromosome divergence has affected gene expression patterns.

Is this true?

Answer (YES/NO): NO